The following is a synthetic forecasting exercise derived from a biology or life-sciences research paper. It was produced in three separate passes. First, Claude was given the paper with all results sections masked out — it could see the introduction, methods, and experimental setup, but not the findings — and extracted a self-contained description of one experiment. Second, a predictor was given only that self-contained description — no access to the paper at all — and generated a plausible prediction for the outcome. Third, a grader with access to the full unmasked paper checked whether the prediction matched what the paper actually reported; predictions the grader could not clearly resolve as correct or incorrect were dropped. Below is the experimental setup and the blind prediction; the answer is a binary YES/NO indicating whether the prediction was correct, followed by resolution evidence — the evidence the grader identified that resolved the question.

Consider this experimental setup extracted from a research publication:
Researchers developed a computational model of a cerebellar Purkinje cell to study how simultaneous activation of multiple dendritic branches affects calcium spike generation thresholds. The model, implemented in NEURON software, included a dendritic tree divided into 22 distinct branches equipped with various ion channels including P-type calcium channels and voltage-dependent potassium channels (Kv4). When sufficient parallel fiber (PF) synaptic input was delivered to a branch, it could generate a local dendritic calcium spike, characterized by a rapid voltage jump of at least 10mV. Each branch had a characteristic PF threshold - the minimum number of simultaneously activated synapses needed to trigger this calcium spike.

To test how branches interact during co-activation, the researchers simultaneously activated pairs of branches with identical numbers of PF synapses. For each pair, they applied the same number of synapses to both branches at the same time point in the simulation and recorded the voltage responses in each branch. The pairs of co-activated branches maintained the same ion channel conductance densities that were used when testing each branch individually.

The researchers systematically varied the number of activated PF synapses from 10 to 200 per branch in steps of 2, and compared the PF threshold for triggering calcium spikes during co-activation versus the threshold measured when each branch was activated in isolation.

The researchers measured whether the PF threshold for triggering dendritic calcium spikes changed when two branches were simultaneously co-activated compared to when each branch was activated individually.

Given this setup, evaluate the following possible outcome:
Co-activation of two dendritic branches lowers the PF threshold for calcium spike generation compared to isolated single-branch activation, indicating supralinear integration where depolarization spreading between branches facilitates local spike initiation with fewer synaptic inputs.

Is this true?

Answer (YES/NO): NO